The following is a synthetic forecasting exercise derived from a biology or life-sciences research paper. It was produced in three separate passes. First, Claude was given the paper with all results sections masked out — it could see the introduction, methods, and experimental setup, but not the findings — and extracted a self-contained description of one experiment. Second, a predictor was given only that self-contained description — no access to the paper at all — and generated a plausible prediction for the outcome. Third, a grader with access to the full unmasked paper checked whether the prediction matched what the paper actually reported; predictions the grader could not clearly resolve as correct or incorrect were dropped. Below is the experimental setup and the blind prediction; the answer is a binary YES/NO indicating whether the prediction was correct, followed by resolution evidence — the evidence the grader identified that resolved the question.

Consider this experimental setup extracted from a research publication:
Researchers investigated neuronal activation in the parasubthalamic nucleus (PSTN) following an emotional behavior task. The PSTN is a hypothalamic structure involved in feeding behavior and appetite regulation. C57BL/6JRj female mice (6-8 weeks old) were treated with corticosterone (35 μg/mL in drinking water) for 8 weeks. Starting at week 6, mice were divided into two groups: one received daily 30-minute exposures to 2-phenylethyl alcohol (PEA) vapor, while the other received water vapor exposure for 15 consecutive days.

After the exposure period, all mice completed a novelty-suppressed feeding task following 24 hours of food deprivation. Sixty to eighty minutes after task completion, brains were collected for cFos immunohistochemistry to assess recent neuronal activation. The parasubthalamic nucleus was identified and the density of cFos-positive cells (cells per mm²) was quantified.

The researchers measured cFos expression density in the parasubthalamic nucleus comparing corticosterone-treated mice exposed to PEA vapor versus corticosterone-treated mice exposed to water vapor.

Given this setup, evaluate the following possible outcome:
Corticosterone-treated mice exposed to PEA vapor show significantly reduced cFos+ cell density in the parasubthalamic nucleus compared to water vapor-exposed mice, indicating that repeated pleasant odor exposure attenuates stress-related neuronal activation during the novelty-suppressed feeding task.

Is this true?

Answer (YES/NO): NO